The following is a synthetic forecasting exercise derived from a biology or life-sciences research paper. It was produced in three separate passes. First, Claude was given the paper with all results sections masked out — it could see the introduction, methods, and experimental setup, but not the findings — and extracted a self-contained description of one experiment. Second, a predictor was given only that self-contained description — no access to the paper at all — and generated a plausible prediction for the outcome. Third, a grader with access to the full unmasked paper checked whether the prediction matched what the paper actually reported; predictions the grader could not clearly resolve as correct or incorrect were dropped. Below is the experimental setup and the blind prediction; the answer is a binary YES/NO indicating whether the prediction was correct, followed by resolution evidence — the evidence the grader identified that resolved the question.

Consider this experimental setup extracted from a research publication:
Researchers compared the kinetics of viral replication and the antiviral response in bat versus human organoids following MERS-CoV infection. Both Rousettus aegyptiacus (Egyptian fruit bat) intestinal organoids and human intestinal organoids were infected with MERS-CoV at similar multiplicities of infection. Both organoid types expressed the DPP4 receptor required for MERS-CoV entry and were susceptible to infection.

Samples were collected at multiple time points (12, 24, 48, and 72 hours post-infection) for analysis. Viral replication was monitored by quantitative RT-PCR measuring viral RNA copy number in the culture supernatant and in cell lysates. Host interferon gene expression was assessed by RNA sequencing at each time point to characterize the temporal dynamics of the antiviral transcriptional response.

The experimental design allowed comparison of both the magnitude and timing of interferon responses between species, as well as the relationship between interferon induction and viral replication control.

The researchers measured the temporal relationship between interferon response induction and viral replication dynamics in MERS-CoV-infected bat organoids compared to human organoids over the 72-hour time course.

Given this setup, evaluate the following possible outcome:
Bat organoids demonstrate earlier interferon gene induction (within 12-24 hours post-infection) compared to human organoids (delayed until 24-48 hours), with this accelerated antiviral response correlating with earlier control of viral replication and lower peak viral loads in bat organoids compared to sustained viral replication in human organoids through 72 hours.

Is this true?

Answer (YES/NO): NO